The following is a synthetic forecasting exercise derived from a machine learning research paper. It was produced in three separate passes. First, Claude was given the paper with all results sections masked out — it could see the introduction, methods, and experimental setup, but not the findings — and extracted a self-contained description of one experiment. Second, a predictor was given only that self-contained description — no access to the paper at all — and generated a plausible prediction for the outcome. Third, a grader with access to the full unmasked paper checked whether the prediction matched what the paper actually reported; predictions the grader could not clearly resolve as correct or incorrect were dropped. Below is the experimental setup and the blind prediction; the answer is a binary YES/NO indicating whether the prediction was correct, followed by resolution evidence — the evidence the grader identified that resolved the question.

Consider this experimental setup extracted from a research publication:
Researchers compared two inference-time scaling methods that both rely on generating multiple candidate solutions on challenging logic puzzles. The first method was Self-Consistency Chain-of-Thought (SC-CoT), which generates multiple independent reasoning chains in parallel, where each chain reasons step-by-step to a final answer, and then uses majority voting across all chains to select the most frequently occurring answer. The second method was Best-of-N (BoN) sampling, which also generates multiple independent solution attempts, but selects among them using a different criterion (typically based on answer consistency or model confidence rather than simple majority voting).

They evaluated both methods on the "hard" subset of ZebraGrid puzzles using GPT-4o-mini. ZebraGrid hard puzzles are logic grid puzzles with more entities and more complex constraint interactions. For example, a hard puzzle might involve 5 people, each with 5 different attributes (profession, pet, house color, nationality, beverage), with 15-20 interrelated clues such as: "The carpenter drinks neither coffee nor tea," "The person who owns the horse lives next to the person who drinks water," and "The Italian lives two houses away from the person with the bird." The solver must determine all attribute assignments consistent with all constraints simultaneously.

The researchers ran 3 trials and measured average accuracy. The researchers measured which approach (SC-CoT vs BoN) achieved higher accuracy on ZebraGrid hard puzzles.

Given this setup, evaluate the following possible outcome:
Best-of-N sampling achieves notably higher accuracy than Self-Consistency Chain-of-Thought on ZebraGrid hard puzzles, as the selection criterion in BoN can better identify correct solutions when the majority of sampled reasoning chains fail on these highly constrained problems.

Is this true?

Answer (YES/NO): YES